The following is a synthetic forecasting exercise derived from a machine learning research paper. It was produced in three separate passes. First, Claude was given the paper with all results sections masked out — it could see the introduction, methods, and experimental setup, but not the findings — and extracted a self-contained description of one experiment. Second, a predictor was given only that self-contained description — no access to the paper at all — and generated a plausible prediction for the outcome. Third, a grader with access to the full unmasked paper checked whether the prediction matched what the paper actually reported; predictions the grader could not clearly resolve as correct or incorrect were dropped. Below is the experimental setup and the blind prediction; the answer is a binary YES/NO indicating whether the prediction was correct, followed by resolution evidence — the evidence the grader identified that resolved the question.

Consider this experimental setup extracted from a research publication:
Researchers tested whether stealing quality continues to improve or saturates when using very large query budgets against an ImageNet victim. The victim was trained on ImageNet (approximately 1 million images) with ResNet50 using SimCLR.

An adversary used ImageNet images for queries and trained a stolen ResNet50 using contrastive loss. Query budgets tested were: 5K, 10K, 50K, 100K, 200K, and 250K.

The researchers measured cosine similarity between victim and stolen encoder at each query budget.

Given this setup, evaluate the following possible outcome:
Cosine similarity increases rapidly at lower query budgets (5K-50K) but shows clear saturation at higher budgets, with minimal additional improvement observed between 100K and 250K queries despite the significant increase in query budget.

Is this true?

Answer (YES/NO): NO